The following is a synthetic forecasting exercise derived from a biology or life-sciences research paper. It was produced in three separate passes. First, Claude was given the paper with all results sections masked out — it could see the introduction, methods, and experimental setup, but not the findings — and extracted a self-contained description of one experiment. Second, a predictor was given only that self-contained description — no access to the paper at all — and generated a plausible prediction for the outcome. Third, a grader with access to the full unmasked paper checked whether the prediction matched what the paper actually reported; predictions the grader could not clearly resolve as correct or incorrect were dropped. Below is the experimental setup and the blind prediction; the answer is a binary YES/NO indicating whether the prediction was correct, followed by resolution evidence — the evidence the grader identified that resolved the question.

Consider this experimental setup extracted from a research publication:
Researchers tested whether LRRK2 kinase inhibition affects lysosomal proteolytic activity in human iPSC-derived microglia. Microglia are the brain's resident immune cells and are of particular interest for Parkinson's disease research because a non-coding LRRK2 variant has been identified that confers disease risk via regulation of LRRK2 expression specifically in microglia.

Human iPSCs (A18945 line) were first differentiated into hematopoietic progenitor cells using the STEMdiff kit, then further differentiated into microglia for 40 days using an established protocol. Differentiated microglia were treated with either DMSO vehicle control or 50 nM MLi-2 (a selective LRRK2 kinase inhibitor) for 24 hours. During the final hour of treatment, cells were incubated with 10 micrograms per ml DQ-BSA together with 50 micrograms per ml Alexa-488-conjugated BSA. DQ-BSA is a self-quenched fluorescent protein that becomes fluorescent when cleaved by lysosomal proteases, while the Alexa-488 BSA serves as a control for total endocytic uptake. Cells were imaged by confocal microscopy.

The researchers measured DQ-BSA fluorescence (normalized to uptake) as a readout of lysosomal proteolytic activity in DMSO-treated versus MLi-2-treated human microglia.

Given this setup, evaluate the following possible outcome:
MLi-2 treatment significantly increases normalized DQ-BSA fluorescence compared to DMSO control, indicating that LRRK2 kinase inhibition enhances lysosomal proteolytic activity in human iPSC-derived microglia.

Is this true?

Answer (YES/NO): YES